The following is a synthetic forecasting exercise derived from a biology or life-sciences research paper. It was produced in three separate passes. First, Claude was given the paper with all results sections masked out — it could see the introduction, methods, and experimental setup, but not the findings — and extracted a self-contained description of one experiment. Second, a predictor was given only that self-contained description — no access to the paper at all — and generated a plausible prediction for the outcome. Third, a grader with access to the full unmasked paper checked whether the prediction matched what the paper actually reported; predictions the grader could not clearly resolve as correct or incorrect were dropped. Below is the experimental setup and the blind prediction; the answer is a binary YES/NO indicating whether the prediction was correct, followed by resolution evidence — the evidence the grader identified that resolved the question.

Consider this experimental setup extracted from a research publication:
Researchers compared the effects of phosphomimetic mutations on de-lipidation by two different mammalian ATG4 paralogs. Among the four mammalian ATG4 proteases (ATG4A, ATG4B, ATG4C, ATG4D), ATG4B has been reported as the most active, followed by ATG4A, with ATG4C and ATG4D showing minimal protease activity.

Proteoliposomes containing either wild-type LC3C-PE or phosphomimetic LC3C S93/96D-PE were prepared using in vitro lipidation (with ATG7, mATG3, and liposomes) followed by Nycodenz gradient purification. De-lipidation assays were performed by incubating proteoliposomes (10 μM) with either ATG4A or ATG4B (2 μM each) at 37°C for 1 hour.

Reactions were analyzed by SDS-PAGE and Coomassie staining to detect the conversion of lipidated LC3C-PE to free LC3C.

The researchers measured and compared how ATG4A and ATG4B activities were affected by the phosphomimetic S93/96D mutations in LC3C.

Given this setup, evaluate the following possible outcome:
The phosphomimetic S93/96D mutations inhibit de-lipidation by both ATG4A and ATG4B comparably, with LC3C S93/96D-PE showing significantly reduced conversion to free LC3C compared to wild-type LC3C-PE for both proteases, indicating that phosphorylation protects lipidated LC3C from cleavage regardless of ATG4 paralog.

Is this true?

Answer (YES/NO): NO